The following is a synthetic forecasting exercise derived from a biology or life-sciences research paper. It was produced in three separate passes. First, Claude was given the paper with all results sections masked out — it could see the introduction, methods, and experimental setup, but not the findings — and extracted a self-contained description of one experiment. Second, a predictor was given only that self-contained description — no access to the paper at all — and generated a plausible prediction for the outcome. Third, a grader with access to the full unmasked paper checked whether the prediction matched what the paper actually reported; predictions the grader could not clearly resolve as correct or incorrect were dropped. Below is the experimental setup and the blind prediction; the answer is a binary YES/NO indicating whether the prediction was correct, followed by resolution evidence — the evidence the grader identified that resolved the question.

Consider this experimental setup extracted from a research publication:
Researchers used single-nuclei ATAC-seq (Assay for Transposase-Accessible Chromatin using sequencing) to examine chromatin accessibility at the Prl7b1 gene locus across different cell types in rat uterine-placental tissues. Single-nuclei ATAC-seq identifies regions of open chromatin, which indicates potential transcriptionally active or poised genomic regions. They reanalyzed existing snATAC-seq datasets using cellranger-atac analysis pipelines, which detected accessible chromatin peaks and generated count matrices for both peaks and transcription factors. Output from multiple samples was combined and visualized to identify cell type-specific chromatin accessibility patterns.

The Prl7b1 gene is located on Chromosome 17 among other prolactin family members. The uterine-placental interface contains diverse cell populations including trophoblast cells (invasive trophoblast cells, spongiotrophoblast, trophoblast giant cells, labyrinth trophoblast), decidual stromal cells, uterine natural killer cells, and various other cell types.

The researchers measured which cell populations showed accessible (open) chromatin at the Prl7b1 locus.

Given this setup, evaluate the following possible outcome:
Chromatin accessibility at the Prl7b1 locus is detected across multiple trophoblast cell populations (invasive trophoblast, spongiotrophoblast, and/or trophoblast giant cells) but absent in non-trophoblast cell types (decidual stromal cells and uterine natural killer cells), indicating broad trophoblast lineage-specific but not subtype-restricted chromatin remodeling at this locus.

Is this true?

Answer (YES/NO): NO